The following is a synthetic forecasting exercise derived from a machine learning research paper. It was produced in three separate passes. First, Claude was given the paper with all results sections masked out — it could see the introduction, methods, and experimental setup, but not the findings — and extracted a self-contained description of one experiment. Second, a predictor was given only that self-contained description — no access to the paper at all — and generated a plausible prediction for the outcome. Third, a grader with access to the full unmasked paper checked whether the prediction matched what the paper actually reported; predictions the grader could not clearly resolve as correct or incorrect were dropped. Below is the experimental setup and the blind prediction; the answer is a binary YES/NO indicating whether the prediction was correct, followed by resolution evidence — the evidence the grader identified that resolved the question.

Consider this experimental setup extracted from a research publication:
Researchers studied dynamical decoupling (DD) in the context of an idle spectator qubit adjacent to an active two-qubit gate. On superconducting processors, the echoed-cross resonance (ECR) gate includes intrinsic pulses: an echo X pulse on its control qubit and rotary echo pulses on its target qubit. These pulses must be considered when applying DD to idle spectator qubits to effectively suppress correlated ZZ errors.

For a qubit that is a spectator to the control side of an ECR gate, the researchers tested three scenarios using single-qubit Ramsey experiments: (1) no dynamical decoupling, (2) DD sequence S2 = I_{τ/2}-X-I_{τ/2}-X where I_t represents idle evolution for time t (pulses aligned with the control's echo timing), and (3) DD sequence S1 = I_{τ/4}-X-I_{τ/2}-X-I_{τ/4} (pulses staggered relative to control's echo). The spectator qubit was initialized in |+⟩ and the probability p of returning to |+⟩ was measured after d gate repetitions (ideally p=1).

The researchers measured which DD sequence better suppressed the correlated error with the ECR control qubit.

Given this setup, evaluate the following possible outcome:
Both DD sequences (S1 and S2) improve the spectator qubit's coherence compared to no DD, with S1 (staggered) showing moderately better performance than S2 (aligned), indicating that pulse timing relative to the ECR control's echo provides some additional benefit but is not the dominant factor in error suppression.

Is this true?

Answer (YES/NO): NO